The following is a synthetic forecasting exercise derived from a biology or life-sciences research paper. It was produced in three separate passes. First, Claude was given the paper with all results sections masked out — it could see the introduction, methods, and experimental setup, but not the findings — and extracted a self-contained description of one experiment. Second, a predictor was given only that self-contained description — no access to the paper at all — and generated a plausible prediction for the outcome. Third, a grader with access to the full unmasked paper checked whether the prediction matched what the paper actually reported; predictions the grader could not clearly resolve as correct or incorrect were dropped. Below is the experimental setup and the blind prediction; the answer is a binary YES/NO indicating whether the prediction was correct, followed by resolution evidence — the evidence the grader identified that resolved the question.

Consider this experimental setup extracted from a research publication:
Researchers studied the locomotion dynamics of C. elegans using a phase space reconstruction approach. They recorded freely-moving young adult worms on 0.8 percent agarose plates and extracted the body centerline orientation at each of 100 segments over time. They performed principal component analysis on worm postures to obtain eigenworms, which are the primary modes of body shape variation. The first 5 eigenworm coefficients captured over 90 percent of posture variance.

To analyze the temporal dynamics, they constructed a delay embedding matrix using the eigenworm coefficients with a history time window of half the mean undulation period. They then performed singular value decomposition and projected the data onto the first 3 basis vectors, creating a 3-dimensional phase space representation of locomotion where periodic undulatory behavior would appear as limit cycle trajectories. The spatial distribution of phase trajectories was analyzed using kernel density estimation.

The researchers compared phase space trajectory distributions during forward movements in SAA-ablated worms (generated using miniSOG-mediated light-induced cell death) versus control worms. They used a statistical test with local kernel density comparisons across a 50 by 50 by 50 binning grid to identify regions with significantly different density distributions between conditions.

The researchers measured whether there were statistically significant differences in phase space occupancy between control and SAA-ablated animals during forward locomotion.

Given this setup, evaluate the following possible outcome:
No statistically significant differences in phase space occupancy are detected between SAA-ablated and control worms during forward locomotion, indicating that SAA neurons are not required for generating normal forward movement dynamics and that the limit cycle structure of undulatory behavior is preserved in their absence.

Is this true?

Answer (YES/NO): NO